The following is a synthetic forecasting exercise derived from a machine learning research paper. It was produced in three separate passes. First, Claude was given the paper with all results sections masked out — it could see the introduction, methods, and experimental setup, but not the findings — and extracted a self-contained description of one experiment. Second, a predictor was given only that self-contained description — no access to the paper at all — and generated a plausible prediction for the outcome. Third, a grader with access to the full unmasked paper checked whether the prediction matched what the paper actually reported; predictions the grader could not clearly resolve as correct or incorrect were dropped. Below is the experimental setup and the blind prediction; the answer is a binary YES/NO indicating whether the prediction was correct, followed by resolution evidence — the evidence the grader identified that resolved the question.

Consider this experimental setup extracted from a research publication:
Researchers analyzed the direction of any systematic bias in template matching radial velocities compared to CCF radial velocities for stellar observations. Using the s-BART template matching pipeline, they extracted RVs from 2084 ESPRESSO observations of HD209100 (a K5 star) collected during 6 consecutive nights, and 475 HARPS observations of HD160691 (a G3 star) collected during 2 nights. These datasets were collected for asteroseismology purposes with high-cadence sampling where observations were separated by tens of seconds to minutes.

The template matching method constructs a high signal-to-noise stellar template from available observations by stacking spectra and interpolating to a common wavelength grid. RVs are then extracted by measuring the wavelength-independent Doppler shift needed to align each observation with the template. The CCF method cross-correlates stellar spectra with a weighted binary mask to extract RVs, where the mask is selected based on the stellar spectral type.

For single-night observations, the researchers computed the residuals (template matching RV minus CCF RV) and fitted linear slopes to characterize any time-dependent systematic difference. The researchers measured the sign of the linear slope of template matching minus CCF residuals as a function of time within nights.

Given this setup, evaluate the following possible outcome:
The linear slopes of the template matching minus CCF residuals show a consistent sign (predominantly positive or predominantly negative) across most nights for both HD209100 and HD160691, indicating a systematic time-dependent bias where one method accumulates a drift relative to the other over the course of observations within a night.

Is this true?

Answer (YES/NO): YES